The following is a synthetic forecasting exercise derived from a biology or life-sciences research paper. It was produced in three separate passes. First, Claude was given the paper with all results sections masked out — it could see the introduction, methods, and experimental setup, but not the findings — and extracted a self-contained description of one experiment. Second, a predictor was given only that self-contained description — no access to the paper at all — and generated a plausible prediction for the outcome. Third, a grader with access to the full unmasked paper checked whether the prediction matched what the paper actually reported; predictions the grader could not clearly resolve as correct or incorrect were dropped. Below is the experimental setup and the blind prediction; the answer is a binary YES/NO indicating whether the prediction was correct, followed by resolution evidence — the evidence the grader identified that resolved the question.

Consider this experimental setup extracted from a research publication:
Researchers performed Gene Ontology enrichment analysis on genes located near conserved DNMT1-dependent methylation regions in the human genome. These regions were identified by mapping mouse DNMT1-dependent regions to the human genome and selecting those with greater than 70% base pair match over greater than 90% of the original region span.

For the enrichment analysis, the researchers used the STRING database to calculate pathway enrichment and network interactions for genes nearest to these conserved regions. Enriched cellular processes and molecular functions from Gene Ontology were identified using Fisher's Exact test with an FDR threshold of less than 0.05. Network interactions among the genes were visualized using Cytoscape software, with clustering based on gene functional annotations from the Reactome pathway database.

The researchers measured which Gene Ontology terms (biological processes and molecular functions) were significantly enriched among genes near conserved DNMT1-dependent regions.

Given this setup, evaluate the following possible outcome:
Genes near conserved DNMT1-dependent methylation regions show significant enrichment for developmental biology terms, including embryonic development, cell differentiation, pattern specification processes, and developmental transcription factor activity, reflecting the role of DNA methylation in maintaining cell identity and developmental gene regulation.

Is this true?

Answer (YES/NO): NO